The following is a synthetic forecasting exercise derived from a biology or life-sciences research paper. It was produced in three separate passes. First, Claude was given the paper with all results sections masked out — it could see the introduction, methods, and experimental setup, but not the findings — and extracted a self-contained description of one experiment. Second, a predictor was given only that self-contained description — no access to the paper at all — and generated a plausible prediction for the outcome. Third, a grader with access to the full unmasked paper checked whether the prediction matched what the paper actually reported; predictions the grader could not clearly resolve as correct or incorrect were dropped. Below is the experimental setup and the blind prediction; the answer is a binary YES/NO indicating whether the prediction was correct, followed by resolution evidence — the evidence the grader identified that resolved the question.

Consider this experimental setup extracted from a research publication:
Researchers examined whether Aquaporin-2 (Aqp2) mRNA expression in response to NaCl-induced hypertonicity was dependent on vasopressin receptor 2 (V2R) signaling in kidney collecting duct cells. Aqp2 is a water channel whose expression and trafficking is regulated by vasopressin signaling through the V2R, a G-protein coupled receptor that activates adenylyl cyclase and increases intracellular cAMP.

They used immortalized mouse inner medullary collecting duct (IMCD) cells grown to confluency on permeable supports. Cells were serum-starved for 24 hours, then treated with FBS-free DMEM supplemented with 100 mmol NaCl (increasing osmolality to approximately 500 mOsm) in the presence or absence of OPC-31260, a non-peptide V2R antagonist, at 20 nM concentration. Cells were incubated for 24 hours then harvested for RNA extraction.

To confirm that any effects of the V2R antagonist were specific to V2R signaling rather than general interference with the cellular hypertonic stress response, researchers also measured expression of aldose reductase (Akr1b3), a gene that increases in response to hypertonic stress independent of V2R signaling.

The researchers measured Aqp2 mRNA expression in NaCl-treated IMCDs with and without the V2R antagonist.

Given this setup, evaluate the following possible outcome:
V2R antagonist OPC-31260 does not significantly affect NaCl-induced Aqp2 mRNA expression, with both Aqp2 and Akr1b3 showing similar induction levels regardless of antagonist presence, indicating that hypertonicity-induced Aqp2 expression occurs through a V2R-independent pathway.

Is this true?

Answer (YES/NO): NO